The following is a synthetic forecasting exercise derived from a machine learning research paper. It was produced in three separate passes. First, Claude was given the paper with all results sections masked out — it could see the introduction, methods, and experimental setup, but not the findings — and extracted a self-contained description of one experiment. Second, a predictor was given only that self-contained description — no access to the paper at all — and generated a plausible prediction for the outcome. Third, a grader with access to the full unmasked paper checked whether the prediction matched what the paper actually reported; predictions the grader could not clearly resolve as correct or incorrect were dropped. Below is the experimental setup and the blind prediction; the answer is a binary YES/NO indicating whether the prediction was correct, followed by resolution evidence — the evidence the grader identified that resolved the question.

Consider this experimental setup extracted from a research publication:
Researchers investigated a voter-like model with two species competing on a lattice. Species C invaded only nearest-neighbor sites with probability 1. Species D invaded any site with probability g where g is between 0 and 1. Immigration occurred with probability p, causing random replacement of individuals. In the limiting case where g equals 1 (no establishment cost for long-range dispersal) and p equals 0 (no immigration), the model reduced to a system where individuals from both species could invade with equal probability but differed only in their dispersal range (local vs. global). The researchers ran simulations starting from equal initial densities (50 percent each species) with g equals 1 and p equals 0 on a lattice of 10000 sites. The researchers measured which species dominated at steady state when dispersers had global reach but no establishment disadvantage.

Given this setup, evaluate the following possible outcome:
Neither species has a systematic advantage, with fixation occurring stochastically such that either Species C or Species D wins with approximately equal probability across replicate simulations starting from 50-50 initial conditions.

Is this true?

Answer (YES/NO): NO